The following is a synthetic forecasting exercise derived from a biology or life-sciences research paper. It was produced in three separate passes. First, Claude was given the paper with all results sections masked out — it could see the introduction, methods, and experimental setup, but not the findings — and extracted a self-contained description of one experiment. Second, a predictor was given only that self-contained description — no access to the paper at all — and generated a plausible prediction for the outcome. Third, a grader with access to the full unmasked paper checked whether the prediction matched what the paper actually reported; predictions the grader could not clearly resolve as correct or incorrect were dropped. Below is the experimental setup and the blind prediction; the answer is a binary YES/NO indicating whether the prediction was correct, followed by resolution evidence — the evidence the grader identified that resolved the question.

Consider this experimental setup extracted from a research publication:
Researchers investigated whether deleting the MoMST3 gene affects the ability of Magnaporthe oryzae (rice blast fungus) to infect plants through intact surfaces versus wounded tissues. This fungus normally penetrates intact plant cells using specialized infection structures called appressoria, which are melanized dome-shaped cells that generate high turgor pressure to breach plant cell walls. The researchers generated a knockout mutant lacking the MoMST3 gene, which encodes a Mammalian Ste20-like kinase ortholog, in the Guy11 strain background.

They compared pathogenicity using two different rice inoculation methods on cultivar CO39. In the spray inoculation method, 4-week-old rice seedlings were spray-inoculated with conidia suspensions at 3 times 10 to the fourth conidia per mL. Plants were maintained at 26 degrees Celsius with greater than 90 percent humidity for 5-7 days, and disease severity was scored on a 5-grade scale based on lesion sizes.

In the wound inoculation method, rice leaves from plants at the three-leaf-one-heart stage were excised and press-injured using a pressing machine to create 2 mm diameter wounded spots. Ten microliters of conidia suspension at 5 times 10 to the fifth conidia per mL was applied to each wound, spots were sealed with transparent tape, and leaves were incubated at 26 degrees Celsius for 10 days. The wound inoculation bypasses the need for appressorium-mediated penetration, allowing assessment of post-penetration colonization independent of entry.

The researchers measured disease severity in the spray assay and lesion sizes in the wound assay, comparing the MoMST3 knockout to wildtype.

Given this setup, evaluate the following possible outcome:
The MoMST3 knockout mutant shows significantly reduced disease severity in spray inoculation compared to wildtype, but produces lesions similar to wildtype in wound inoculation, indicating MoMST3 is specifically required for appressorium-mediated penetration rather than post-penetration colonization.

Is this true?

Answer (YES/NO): NO